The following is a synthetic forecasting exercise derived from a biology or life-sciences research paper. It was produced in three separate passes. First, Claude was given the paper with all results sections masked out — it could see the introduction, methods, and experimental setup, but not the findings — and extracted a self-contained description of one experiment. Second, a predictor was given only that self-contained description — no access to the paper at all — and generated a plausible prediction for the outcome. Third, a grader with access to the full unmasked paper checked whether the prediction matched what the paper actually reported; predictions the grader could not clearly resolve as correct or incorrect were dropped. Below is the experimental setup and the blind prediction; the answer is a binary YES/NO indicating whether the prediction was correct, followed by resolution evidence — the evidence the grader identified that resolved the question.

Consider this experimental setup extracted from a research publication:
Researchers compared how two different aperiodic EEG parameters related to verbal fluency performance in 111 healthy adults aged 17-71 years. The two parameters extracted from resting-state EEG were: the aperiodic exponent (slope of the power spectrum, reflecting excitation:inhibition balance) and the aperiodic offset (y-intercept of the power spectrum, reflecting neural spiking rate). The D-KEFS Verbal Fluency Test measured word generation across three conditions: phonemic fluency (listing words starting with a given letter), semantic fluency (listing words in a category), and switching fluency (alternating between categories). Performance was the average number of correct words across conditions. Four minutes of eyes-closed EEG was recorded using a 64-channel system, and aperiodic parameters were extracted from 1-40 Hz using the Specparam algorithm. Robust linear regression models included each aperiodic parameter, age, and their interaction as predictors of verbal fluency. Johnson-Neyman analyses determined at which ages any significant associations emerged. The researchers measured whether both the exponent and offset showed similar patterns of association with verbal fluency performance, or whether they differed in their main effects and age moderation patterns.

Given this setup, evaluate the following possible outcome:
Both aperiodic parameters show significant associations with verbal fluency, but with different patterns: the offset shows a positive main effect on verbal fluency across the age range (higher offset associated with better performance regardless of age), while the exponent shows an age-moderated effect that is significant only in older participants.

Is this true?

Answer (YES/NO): NO